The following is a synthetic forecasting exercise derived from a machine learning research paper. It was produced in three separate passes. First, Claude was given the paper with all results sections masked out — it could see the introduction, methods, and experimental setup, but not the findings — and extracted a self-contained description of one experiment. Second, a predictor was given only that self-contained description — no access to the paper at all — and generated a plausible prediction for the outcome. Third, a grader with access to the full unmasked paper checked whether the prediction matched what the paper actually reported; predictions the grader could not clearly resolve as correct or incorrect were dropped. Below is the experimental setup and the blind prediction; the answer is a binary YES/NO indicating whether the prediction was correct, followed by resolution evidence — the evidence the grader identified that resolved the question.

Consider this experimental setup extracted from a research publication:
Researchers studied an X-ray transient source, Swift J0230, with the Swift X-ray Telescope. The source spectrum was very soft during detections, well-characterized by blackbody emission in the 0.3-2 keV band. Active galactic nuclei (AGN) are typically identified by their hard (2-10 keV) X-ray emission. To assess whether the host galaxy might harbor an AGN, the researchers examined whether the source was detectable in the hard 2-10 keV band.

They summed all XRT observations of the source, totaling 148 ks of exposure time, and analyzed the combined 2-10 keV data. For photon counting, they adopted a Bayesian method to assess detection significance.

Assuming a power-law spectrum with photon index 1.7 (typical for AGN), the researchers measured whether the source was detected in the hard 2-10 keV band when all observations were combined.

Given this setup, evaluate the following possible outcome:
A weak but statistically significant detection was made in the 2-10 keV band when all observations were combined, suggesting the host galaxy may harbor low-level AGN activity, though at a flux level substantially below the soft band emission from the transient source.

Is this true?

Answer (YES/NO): YES